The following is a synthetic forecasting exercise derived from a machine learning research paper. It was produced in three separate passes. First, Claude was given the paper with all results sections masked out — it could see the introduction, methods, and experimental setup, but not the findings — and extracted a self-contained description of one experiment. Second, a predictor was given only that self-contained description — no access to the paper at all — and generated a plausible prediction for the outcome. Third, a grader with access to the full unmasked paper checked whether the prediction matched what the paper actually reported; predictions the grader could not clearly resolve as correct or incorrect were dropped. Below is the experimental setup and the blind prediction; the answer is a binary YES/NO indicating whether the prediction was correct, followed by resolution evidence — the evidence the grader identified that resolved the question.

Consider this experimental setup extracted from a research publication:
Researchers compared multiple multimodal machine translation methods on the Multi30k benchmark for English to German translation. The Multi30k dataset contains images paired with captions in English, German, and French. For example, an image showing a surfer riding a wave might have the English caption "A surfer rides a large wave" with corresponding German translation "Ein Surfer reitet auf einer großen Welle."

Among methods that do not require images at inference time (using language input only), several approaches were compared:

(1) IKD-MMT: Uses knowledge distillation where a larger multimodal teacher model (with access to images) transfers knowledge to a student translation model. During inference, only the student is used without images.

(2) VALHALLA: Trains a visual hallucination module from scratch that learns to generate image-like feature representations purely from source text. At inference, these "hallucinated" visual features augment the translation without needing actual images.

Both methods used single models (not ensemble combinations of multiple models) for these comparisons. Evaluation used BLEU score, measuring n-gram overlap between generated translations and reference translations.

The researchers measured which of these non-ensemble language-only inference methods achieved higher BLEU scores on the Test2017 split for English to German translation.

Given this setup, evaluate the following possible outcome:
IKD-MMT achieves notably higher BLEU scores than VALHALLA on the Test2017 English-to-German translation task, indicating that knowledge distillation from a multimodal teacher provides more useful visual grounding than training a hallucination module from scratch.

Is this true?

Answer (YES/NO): NO